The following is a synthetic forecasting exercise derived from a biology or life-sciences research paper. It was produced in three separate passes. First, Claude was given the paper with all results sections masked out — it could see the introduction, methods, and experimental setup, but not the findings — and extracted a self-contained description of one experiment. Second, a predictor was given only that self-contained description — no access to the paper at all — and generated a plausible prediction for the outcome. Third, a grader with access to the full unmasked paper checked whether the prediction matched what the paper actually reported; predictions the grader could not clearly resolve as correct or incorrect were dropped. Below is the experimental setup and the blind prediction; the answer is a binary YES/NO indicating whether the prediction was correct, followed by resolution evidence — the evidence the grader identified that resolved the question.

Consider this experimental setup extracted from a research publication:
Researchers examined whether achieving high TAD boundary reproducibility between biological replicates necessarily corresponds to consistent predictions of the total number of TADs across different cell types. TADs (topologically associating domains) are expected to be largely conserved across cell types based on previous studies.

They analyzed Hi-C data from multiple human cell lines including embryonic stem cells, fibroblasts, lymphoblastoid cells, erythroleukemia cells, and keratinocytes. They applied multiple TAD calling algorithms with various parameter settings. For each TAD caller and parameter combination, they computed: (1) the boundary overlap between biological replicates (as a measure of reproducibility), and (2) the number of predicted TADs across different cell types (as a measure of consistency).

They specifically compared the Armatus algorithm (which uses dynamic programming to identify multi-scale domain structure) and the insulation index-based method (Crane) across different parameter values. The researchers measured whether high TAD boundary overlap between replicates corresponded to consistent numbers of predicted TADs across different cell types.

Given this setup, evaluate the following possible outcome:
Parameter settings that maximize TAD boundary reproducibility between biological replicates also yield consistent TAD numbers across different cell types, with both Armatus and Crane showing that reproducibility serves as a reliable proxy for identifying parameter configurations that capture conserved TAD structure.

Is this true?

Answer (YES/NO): NO